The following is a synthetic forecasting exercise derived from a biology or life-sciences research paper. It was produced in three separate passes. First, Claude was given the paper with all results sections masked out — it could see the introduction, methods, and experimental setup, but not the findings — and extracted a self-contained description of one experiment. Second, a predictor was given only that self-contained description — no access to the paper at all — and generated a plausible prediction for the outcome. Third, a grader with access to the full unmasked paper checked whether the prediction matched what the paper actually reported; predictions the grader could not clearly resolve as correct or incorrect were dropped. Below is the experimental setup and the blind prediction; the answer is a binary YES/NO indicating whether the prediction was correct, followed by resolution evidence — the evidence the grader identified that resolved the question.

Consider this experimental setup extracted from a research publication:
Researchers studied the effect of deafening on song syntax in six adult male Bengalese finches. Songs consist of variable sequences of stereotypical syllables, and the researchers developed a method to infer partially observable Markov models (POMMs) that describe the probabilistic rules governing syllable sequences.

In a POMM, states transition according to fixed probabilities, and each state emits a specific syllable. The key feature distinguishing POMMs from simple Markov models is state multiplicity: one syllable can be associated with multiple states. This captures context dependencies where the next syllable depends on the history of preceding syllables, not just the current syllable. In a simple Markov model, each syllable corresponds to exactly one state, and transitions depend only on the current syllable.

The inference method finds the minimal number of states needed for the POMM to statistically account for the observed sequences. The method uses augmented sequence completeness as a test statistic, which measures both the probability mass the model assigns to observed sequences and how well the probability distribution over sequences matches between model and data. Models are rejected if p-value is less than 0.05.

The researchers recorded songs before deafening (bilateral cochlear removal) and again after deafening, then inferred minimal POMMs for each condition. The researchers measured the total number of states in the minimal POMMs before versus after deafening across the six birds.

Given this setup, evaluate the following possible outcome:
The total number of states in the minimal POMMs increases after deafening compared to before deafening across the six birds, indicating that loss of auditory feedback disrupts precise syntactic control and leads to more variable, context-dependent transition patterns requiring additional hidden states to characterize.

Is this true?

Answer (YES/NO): NO